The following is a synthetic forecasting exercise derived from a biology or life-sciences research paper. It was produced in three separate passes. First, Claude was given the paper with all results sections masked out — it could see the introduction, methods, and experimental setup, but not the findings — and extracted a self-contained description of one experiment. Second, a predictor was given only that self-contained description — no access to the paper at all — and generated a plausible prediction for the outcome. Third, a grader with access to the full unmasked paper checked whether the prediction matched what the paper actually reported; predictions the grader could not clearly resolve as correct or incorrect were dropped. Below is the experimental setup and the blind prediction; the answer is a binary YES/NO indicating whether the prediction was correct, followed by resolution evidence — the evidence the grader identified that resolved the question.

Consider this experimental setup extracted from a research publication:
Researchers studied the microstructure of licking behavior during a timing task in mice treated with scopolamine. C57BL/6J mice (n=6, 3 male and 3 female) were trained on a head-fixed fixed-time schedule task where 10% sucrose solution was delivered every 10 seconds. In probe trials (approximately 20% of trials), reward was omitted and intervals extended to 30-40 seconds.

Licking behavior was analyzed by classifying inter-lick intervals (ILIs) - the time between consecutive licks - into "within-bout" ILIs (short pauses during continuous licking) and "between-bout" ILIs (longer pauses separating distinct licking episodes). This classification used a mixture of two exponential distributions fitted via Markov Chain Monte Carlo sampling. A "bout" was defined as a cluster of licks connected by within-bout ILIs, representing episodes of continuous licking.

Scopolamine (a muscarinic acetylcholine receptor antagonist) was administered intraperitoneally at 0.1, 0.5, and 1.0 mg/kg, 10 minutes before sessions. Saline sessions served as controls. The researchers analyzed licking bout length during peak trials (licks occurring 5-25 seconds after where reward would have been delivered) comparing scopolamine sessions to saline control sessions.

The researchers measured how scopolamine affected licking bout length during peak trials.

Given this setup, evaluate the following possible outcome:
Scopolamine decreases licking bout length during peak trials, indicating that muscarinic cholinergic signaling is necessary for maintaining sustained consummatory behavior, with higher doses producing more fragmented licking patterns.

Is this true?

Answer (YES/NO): YES